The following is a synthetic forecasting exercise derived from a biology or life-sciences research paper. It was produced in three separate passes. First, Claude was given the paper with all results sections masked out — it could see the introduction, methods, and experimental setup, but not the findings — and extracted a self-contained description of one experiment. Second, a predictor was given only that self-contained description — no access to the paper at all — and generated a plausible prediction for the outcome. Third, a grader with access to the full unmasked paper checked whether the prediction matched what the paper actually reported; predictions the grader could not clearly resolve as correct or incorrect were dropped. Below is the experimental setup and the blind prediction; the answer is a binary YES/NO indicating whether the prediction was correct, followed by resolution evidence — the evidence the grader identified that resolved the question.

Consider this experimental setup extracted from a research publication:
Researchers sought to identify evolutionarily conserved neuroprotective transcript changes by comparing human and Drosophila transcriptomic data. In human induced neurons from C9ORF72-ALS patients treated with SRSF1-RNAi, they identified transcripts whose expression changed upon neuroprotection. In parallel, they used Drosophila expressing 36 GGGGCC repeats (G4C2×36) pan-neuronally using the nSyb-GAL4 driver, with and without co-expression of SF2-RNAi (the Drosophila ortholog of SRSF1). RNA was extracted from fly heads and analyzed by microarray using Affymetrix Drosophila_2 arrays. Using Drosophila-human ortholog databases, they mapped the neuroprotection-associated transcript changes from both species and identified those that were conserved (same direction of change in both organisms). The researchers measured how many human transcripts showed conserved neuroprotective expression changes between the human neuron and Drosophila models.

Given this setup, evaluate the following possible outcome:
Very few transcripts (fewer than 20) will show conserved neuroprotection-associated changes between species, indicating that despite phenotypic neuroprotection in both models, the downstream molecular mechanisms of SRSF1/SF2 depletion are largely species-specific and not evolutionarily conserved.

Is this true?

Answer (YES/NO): YES